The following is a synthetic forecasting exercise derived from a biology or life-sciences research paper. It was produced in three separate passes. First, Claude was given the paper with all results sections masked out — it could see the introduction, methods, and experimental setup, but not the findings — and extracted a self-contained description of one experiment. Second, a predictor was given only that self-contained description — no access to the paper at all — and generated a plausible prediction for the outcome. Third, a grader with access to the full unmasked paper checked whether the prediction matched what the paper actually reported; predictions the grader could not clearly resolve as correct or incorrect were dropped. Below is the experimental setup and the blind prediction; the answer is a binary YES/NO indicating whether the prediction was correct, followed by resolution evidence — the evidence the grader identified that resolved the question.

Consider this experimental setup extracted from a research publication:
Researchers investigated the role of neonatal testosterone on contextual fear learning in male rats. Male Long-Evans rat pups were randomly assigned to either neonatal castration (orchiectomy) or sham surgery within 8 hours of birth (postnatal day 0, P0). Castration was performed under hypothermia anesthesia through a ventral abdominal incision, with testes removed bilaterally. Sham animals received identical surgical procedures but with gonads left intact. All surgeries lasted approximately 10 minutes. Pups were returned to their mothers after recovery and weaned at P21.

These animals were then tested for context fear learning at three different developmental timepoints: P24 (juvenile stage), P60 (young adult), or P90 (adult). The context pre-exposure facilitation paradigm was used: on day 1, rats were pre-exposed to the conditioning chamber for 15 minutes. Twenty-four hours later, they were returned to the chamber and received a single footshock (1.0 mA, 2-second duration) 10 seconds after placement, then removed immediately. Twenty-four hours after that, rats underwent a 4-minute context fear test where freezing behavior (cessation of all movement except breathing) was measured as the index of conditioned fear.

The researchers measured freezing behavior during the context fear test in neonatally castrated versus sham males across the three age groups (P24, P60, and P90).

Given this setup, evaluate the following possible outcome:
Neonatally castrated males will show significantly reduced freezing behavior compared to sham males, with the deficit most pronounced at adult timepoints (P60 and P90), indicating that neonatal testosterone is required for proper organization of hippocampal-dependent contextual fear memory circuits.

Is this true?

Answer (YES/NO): YES